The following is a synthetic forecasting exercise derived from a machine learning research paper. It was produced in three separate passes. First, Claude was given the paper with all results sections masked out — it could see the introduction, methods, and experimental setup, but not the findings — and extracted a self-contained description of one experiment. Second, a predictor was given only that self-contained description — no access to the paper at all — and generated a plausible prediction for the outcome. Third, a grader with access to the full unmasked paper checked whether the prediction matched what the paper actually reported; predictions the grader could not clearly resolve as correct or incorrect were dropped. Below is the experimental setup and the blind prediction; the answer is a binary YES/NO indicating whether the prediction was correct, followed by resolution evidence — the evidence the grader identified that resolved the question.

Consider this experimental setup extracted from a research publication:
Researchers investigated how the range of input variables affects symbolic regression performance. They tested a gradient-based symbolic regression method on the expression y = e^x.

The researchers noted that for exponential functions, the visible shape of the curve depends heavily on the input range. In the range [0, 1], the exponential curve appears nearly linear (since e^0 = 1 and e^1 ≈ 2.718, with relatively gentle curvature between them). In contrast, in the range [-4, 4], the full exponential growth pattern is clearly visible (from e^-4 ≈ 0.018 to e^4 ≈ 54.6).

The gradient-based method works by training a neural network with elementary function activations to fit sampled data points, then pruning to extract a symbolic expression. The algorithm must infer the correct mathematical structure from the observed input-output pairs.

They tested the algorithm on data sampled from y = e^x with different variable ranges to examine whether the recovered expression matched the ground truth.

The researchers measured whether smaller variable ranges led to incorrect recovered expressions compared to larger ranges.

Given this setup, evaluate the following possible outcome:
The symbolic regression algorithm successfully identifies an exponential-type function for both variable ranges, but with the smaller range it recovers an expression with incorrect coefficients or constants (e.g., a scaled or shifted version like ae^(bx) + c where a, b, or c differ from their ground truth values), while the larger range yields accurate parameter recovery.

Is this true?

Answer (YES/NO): NO